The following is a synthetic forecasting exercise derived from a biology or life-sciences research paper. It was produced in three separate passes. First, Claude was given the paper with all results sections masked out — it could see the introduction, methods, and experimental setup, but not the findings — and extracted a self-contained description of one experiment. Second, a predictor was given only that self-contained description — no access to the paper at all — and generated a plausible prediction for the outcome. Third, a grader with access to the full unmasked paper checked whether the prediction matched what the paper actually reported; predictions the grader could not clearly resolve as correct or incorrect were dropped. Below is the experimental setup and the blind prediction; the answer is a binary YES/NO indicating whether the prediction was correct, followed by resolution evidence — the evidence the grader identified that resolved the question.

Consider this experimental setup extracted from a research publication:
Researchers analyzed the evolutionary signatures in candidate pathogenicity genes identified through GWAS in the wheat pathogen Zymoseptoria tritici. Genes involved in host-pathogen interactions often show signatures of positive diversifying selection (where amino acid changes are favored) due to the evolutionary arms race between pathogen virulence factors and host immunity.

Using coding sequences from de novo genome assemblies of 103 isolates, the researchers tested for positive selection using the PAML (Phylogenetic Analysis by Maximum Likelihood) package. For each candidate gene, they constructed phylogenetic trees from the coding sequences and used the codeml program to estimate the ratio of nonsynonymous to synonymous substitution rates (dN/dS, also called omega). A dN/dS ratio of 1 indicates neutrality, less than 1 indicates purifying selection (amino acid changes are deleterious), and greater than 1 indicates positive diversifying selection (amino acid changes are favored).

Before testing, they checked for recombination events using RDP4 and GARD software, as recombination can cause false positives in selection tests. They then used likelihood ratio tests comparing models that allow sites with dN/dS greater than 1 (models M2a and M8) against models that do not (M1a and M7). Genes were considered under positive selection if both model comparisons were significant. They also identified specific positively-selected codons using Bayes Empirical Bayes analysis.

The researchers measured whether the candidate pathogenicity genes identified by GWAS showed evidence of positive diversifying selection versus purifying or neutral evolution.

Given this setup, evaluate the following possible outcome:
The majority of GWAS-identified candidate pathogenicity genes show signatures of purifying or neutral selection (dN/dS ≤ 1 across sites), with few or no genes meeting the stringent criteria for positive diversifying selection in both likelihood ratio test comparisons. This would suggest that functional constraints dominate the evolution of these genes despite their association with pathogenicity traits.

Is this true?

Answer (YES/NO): NO